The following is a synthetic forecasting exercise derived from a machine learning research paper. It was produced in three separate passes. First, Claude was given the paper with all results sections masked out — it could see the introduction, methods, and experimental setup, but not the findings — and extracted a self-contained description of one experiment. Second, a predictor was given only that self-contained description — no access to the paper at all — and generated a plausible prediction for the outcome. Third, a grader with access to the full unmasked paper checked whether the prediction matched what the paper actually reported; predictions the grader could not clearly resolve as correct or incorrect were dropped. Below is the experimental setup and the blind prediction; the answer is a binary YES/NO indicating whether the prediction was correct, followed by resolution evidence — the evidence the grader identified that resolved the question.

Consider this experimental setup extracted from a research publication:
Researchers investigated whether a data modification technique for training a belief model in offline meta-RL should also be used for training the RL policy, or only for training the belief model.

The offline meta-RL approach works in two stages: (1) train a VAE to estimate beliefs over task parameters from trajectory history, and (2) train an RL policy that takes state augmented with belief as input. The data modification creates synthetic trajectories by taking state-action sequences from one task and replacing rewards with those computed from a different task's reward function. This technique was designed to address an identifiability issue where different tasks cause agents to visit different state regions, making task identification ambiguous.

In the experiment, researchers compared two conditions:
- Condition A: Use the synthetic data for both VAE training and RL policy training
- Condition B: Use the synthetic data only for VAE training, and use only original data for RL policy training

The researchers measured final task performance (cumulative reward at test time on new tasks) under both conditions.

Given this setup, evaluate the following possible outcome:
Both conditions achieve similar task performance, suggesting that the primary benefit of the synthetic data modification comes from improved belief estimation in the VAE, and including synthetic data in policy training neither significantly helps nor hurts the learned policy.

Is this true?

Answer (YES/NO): YES